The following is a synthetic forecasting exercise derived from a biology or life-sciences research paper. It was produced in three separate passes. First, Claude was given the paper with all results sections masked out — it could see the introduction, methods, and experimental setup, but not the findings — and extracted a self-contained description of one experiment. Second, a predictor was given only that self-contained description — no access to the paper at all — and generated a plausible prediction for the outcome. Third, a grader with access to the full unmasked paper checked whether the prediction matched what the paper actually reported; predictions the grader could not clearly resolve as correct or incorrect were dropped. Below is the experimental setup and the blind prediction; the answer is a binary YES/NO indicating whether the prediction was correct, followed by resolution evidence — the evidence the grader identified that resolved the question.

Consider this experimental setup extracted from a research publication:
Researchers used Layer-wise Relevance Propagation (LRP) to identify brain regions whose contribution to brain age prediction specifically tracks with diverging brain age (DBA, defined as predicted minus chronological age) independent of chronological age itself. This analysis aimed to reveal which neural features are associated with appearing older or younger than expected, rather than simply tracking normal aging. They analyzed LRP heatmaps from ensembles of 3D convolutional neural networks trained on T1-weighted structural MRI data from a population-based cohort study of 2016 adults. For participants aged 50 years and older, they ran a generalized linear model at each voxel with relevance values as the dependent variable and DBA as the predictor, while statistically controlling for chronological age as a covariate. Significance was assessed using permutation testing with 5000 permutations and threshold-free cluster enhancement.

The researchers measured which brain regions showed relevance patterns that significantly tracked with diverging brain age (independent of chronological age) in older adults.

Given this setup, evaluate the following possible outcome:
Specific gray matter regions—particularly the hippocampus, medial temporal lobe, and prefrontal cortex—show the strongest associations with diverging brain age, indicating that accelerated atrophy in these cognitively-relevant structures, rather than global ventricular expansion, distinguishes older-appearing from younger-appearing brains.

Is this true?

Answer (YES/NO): NO